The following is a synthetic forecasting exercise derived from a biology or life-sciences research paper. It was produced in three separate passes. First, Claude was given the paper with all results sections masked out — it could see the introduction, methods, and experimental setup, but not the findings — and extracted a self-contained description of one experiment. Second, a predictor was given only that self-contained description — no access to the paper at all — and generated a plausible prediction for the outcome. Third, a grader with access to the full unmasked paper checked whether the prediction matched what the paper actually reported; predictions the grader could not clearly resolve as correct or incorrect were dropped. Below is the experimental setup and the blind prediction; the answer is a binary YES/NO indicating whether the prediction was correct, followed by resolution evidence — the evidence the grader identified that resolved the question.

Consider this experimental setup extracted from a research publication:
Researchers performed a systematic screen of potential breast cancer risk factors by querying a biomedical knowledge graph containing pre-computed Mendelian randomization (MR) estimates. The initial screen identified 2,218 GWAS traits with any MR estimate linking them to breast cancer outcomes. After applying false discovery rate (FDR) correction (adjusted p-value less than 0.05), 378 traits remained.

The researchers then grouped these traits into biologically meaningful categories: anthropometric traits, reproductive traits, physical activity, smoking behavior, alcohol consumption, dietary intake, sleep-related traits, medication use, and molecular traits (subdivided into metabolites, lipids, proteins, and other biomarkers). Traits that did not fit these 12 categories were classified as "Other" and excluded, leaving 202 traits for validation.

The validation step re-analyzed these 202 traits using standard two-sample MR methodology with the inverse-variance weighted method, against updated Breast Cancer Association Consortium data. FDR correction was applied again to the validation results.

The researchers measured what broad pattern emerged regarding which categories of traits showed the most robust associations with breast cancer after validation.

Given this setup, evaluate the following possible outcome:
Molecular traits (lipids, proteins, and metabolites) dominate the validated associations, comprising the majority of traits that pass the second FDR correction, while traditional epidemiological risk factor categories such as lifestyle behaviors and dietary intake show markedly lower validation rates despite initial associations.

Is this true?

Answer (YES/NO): NO